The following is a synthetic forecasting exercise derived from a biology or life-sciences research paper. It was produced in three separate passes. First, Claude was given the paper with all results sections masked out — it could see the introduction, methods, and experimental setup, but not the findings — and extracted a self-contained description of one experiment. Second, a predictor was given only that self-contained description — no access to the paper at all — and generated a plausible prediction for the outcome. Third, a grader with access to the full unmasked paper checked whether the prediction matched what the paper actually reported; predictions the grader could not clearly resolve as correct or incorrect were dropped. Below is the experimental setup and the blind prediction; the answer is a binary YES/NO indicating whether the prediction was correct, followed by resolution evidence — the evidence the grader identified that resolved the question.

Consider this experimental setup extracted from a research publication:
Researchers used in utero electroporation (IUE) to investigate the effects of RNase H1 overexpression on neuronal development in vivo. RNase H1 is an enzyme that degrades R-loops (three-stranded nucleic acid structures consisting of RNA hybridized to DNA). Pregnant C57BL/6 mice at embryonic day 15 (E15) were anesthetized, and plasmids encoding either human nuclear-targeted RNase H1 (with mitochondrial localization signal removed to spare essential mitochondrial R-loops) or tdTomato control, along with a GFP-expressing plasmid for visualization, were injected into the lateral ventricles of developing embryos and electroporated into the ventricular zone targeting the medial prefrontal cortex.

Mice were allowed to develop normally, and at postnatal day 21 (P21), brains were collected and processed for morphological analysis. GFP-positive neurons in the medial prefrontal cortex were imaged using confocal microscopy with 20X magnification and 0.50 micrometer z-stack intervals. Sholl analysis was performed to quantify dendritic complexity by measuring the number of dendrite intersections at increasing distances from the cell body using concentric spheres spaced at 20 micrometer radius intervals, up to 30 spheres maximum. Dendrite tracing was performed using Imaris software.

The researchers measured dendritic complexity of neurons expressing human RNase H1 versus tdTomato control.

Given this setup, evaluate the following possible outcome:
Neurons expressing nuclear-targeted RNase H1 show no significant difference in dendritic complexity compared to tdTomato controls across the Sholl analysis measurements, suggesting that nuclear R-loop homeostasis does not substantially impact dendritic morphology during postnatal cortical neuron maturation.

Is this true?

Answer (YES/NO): NO